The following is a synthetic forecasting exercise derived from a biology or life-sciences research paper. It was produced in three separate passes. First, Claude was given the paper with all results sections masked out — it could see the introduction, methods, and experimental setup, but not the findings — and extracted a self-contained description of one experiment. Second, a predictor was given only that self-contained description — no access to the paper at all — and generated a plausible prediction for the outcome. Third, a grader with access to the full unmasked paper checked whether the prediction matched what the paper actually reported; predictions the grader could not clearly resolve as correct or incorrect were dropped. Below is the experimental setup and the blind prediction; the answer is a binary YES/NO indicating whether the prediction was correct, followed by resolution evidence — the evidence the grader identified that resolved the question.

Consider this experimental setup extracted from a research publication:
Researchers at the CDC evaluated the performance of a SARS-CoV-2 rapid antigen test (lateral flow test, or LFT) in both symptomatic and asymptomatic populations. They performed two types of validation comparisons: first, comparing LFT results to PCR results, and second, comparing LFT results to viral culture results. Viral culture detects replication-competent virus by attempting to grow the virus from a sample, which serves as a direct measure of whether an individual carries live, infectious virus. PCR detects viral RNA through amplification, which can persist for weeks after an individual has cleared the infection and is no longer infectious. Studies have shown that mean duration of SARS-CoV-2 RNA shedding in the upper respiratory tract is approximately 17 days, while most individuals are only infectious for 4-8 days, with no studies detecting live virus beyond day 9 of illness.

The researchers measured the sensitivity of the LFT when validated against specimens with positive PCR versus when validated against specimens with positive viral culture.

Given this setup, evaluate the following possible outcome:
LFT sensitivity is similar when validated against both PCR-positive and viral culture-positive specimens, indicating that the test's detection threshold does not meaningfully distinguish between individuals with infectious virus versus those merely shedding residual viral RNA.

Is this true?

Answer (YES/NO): NO